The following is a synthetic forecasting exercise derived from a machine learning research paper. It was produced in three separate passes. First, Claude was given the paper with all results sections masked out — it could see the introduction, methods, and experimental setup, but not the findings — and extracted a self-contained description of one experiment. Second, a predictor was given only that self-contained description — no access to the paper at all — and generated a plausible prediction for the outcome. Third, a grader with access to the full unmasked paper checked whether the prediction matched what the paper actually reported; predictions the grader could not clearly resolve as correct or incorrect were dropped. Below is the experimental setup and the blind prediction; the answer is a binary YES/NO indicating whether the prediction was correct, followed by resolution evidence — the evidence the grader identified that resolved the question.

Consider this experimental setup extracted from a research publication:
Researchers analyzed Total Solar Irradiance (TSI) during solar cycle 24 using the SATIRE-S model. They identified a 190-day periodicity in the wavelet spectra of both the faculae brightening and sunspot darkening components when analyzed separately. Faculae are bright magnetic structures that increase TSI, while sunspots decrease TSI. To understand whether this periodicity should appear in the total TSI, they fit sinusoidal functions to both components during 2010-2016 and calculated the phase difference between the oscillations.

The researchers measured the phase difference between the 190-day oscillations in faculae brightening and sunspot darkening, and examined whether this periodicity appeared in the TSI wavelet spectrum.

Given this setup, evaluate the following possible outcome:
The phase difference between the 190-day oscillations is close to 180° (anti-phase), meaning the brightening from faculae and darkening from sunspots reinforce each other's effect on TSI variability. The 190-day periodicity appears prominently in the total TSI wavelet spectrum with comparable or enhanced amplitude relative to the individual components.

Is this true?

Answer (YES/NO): NO